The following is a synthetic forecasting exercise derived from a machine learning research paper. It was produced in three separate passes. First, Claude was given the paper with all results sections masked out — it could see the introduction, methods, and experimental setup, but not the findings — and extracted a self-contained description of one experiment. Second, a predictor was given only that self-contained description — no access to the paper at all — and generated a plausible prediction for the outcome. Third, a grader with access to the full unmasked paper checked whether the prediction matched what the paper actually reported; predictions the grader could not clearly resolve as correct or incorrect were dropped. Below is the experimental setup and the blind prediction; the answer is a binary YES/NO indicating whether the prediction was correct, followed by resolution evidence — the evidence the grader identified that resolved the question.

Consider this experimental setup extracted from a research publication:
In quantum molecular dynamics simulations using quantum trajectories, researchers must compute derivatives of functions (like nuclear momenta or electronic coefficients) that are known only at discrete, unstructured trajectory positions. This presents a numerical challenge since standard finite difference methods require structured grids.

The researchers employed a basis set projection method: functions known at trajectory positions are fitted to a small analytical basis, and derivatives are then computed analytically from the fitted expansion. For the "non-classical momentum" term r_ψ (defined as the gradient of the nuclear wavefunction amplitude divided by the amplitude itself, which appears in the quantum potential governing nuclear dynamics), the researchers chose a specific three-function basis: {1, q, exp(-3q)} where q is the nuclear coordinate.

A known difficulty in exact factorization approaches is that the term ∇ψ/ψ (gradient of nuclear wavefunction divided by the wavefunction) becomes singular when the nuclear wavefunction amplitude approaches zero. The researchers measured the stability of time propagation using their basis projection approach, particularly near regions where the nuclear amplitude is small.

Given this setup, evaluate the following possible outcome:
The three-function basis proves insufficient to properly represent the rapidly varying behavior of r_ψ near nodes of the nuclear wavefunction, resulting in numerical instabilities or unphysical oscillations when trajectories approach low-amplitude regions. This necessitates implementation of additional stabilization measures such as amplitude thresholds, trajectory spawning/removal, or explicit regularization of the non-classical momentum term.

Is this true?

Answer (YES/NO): NO